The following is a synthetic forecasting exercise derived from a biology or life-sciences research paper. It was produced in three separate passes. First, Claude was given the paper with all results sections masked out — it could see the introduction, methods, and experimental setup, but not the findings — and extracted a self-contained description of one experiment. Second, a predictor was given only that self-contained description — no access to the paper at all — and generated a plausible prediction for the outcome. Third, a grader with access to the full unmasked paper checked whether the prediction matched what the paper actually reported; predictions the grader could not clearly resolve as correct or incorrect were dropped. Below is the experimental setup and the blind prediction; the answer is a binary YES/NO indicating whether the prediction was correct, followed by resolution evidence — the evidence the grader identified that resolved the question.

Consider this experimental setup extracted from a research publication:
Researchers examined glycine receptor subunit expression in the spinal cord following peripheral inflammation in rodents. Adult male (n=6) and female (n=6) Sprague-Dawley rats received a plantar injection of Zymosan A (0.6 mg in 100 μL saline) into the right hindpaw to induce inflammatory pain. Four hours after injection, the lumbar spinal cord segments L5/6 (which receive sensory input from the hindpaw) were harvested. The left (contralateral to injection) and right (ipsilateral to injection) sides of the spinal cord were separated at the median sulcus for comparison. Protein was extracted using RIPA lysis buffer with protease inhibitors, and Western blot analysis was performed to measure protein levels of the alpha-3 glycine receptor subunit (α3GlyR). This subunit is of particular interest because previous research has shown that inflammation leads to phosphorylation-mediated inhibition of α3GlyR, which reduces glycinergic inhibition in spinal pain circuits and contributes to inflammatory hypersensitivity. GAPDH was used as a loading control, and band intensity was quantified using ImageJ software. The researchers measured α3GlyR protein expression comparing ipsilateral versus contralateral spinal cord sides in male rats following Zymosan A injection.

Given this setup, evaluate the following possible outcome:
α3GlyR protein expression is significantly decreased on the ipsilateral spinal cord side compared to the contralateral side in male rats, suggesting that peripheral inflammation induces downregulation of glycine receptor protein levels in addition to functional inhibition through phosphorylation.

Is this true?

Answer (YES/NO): NO